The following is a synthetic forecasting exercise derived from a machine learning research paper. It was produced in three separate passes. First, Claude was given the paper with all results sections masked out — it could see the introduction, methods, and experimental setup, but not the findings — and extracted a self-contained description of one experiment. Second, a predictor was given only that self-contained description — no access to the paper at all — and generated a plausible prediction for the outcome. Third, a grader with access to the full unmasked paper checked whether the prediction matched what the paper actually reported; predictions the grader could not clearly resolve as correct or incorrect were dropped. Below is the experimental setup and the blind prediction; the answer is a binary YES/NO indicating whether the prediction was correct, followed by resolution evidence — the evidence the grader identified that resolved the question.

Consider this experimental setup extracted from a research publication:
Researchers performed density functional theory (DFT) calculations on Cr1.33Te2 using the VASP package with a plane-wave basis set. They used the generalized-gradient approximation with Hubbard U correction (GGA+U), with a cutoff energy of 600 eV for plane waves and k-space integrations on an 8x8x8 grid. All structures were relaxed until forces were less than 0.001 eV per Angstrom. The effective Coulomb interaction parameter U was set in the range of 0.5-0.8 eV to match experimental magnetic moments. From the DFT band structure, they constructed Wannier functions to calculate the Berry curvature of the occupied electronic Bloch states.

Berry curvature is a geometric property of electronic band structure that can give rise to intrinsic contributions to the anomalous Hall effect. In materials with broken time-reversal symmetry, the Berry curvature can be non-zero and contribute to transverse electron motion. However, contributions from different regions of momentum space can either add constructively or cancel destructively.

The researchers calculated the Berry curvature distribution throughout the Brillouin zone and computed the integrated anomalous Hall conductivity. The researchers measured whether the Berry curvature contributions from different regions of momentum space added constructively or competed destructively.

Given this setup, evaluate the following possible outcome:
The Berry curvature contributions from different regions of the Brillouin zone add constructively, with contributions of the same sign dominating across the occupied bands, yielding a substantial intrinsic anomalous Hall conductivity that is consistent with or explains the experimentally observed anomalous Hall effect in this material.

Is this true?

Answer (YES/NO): NO